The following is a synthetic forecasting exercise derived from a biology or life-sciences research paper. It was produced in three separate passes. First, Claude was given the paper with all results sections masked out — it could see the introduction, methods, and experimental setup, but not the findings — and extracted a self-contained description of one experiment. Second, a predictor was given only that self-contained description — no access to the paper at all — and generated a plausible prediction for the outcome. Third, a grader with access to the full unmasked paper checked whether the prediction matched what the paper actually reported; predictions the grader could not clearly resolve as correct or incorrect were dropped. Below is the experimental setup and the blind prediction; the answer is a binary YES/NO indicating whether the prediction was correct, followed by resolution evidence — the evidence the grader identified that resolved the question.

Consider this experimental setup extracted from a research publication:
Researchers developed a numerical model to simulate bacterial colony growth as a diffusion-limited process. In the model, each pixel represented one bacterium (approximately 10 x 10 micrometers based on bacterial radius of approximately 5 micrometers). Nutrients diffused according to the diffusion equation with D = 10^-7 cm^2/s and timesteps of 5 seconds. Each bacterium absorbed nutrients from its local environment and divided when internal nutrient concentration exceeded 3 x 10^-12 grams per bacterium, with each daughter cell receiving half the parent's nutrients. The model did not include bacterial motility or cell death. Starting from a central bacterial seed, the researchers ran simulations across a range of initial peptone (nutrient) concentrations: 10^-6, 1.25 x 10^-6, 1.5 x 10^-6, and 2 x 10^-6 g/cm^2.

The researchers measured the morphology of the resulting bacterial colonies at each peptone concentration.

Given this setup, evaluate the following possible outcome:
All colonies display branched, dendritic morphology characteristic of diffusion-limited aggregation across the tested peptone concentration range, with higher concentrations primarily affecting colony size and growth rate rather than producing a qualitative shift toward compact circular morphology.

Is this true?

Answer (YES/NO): NO